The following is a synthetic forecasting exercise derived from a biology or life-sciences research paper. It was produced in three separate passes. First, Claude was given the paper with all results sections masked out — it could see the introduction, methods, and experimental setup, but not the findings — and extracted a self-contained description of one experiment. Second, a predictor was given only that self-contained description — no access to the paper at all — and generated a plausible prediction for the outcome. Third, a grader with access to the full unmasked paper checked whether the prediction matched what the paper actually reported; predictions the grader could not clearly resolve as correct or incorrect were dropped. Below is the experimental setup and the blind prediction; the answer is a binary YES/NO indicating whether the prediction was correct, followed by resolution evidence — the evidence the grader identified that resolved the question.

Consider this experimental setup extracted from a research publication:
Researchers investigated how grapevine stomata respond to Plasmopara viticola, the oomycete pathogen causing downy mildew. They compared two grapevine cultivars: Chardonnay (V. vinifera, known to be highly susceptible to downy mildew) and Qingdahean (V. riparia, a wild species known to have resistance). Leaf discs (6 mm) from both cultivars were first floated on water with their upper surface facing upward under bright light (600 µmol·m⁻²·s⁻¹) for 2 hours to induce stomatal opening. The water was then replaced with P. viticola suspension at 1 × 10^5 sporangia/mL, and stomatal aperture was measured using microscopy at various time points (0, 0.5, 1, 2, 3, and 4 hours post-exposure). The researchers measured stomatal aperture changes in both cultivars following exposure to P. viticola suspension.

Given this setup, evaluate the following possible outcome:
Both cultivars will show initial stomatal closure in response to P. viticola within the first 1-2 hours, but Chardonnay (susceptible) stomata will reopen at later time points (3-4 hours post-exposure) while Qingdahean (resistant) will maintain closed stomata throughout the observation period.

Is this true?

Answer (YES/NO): NO